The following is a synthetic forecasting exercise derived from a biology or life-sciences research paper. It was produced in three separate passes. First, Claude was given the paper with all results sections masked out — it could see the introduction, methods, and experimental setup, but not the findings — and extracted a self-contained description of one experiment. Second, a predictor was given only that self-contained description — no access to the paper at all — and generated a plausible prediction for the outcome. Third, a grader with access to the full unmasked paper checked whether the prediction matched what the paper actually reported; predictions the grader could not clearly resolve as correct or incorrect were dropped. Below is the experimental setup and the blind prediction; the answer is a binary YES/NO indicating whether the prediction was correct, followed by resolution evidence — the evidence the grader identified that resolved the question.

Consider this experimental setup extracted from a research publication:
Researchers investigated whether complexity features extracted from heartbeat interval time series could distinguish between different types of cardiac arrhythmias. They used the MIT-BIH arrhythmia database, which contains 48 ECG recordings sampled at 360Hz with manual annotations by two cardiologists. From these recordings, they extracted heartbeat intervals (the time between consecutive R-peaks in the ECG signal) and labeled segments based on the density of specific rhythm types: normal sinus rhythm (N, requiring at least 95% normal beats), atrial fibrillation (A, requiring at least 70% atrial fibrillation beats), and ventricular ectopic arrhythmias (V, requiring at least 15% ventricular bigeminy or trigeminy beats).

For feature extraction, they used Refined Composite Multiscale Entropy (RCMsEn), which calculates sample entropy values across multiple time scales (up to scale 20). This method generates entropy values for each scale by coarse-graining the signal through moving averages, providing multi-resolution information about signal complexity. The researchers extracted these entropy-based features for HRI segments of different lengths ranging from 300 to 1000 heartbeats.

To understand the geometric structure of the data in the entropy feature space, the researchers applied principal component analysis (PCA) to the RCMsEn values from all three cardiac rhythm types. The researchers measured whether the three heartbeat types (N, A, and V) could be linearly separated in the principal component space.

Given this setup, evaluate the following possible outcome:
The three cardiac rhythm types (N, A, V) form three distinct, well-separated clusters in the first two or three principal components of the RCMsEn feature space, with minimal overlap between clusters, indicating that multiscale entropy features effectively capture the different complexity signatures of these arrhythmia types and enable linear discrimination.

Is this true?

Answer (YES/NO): NO